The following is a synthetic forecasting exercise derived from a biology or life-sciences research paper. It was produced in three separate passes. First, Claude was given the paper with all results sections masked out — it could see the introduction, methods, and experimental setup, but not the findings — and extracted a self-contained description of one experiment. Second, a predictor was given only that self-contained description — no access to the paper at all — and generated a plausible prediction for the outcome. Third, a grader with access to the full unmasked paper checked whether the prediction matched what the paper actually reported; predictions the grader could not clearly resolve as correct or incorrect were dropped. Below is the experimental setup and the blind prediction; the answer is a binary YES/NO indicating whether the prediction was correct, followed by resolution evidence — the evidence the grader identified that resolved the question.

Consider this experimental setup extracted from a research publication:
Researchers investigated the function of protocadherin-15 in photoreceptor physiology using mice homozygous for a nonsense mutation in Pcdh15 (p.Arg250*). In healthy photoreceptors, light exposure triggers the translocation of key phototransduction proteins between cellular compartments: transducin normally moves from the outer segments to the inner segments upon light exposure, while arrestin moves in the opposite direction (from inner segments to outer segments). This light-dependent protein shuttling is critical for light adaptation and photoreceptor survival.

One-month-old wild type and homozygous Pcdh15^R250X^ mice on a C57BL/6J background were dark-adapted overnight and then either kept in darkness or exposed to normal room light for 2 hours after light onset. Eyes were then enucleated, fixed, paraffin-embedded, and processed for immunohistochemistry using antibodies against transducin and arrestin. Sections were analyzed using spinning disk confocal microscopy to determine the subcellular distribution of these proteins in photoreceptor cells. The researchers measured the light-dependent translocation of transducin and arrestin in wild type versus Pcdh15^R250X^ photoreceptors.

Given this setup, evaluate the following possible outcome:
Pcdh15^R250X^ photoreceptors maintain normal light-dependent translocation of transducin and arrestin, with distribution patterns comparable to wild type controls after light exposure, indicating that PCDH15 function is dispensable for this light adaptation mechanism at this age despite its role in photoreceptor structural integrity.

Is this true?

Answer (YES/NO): NO